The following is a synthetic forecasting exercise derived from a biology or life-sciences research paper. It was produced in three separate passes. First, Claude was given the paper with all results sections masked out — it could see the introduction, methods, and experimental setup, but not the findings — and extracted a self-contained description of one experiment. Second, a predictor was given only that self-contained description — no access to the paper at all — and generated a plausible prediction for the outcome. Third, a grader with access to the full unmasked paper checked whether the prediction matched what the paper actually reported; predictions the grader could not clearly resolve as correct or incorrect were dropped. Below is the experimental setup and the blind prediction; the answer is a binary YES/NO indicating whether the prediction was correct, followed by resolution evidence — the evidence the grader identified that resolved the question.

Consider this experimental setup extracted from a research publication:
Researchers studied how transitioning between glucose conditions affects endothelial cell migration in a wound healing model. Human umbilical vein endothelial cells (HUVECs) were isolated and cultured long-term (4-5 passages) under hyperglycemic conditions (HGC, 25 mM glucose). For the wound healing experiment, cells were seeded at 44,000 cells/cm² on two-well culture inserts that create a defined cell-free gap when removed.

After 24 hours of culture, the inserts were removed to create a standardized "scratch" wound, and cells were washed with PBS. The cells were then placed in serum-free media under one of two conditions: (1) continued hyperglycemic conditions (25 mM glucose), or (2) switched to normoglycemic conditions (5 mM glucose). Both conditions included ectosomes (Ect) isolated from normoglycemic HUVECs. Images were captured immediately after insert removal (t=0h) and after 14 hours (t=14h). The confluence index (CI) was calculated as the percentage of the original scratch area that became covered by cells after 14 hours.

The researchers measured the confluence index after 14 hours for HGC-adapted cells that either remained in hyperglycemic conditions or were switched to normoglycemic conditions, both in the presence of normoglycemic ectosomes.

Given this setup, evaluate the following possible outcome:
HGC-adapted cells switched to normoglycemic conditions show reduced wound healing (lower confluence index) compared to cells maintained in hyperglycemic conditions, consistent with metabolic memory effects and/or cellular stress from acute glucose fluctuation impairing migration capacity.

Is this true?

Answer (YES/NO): NO